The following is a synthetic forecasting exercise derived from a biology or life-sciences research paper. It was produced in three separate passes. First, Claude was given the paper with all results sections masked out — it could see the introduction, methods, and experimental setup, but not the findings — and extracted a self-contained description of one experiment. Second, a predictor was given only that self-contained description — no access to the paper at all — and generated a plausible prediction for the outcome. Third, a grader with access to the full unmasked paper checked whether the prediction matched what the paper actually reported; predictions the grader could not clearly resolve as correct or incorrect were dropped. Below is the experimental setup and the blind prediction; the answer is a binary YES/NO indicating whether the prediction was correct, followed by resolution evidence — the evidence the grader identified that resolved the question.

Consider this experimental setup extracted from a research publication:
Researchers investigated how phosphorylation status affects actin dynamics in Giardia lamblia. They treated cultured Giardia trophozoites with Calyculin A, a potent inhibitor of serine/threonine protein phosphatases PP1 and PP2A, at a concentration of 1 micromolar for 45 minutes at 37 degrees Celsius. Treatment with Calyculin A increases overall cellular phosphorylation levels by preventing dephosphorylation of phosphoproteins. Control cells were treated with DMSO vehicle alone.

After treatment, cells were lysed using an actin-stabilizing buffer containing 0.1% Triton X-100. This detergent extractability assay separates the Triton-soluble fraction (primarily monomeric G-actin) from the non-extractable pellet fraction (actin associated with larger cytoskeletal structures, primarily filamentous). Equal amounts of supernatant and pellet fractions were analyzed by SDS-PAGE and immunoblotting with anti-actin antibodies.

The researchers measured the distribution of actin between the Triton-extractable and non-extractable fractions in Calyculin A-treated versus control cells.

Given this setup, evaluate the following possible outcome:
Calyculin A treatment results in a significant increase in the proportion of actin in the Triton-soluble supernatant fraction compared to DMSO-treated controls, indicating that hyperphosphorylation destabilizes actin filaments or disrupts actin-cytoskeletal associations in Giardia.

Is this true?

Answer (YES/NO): YES